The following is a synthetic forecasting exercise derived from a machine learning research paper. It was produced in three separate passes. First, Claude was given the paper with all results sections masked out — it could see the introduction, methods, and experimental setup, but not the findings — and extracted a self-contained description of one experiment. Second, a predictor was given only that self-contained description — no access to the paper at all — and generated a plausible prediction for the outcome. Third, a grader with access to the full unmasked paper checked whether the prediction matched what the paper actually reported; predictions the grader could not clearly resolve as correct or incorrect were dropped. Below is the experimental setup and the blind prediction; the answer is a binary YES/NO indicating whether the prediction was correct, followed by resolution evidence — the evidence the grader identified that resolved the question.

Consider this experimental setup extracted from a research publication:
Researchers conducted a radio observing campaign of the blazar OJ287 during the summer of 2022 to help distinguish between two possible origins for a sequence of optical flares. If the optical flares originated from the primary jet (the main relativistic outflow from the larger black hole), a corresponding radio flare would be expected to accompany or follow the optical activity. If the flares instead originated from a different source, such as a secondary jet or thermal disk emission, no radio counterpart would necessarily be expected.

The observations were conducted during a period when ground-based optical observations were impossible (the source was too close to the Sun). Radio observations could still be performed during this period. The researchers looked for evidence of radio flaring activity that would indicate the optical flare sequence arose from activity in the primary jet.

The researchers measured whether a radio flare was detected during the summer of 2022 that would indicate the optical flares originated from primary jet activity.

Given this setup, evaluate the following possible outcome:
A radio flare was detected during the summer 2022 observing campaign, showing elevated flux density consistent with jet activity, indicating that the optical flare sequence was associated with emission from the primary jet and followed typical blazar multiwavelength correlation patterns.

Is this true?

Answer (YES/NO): NO